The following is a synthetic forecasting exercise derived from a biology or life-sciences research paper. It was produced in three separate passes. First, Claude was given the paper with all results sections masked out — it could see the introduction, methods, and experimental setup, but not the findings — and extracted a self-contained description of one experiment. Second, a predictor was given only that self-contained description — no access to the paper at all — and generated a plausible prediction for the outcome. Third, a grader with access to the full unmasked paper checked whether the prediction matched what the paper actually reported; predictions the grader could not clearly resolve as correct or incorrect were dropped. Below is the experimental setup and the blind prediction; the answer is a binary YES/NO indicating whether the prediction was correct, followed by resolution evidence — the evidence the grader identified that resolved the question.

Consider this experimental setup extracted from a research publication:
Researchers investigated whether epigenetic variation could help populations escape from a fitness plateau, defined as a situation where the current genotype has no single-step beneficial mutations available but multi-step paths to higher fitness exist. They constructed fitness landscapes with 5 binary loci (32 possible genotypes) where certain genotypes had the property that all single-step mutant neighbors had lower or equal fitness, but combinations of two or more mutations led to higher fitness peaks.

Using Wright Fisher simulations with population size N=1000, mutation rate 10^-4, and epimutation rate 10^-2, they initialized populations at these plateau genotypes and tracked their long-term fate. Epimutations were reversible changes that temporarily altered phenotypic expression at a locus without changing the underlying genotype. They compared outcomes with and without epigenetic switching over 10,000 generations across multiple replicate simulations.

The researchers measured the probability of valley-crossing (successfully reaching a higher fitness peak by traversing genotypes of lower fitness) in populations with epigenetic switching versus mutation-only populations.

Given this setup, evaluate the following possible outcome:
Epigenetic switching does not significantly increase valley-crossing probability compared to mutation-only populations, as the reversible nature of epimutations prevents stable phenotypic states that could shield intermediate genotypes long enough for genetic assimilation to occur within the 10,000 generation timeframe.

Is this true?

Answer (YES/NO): NO